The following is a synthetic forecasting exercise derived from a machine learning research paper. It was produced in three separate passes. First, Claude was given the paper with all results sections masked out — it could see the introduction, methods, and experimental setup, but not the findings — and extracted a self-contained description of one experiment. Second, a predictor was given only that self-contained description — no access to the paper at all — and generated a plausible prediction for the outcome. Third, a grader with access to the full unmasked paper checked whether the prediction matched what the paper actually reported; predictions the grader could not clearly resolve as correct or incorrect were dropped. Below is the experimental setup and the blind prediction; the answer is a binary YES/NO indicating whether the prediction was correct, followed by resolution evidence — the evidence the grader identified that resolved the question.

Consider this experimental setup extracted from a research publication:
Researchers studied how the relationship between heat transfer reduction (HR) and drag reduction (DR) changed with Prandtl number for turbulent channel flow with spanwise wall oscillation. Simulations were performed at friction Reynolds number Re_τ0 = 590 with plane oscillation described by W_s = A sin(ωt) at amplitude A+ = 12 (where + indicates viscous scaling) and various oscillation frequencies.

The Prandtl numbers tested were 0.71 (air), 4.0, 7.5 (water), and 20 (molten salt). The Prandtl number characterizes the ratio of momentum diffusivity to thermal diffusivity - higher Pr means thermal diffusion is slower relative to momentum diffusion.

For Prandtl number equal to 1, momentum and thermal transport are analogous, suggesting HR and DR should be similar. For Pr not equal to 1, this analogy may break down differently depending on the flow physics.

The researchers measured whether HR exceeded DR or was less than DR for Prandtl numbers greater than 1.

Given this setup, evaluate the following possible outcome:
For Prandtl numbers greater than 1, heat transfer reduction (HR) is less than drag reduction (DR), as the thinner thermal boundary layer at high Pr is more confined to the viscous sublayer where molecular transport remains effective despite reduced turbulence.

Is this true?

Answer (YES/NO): NO